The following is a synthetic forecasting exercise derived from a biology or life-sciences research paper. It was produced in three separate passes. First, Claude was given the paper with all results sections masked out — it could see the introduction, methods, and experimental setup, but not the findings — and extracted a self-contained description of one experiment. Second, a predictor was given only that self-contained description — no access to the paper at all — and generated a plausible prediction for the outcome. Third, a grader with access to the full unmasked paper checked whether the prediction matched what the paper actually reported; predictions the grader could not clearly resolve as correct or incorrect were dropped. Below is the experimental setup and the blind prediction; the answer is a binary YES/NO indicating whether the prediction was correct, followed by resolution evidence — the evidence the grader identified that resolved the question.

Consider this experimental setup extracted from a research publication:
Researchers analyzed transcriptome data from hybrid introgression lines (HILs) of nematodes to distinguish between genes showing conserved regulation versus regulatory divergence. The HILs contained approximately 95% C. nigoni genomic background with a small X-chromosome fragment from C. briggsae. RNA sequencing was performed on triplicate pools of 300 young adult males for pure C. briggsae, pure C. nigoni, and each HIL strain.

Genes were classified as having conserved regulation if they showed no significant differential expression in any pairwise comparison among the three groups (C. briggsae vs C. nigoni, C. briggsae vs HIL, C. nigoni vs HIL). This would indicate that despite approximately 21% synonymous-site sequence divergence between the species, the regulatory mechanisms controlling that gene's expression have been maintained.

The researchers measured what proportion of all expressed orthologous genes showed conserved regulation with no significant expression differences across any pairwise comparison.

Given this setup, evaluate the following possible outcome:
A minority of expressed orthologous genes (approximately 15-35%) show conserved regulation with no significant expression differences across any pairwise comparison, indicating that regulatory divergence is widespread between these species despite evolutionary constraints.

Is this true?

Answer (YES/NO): NO